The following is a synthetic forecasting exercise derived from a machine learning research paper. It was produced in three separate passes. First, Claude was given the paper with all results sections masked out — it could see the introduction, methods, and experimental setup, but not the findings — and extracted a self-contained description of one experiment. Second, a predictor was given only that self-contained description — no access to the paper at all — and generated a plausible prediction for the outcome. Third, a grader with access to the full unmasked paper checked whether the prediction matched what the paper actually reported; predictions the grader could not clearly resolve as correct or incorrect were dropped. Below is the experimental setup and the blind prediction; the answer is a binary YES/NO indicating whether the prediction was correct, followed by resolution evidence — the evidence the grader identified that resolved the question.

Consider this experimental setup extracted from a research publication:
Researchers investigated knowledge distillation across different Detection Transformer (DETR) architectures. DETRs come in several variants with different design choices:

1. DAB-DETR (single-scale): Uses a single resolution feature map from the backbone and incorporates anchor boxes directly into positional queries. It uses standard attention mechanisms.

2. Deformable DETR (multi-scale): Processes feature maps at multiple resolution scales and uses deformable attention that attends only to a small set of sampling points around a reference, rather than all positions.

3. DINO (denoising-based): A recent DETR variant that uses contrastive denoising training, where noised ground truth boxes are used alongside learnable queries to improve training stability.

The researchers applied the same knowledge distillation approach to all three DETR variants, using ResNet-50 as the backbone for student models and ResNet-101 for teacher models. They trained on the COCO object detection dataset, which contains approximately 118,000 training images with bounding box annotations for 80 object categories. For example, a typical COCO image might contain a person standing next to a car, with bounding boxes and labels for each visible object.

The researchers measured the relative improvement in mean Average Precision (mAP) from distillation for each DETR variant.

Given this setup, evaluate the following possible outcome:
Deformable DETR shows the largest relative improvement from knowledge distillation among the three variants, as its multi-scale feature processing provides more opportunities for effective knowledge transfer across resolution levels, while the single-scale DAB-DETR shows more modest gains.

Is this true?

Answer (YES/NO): NO